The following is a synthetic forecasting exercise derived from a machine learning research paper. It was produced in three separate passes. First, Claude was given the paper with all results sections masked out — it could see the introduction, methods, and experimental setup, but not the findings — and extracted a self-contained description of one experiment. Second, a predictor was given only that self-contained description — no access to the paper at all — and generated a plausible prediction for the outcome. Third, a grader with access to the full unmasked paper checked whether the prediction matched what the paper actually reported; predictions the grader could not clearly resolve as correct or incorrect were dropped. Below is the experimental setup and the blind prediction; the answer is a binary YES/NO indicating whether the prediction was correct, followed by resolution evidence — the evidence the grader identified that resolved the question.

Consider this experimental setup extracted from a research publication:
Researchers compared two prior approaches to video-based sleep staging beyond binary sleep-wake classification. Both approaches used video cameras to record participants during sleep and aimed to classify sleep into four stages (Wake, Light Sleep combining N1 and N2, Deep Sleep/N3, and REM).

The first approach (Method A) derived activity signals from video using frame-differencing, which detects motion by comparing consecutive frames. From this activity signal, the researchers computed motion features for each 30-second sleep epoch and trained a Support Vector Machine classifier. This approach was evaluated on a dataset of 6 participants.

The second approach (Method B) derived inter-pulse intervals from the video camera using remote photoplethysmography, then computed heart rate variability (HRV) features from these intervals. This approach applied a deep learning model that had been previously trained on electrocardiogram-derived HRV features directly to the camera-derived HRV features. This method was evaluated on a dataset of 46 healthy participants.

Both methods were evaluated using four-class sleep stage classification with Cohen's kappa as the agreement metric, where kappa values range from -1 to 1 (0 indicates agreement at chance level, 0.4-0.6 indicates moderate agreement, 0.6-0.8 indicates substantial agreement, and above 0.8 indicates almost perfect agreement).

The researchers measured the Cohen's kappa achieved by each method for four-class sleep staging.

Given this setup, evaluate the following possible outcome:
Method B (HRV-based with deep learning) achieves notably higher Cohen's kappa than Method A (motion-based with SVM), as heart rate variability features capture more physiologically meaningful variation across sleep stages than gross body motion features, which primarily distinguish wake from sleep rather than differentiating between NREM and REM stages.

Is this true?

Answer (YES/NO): YES